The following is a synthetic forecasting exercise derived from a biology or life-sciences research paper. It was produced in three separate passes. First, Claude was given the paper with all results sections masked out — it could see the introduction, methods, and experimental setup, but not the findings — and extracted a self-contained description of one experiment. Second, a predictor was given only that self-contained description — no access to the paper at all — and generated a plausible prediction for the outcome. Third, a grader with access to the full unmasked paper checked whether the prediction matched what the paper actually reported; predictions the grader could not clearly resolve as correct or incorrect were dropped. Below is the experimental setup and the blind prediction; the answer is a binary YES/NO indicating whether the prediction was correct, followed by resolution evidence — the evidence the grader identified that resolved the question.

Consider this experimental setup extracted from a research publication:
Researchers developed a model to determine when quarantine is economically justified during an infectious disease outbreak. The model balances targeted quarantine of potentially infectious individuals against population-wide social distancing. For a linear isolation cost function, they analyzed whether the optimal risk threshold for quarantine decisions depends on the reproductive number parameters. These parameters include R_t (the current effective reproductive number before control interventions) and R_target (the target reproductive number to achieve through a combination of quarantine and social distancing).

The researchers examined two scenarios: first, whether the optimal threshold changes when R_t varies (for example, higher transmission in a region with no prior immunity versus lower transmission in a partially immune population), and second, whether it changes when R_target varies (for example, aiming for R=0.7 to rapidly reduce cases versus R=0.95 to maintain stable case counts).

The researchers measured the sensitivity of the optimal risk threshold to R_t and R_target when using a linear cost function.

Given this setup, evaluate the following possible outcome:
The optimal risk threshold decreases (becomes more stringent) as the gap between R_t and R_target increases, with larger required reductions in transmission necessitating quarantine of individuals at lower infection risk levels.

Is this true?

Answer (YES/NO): NO